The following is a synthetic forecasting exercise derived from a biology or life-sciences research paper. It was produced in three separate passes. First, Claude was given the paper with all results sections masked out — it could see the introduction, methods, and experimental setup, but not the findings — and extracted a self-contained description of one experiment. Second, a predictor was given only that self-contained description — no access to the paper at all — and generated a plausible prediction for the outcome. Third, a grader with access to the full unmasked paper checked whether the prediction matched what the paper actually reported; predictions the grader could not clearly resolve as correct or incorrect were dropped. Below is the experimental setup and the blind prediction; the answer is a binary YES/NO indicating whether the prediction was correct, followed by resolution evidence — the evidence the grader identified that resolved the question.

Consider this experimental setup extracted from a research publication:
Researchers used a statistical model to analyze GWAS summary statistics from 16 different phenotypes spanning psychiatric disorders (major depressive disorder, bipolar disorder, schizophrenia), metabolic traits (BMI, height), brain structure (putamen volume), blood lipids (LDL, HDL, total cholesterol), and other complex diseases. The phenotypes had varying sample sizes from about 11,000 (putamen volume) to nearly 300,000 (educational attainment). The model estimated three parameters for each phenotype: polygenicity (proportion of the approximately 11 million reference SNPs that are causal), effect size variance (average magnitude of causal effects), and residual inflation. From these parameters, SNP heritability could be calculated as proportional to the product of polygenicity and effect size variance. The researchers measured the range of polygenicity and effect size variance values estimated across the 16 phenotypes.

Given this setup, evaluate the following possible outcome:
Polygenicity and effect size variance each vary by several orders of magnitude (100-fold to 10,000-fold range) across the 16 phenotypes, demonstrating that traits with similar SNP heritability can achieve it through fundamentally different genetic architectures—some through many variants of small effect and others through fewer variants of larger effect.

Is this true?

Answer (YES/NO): NO